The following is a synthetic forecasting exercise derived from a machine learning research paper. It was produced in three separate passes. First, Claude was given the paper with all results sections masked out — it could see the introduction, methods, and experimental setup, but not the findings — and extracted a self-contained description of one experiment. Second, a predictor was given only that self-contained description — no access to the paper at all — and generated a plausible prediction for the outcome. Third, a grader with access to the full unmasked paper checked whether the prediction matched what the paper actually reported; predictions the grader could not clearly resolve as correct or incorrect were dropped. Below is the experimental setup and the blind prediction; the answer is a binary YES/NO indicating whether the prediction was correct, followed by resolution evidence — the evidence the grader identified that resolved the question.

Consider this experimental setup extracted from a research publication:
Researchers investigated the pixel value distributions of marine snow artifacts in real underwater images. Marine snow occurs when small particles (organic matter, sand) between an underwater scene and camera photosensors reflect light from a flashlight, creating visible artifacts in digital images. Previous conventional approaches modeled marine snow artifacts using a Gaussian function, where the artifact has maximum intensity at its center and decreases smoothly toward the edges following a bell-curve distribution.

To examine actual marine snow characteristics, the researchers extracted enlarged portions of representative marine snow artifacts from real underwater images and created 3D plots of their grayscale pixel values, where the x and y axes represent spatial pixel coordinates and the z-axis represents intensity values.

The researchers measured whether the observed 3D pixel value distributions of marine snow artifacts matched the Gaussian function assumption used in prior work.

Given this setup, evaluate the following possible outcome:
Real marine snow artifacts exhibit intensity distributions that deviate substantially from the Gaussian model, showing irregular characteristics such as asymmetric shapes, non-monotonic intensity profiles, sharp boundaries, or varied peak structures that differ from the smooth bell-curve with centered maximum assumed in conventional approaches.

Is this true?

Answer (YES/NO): YES